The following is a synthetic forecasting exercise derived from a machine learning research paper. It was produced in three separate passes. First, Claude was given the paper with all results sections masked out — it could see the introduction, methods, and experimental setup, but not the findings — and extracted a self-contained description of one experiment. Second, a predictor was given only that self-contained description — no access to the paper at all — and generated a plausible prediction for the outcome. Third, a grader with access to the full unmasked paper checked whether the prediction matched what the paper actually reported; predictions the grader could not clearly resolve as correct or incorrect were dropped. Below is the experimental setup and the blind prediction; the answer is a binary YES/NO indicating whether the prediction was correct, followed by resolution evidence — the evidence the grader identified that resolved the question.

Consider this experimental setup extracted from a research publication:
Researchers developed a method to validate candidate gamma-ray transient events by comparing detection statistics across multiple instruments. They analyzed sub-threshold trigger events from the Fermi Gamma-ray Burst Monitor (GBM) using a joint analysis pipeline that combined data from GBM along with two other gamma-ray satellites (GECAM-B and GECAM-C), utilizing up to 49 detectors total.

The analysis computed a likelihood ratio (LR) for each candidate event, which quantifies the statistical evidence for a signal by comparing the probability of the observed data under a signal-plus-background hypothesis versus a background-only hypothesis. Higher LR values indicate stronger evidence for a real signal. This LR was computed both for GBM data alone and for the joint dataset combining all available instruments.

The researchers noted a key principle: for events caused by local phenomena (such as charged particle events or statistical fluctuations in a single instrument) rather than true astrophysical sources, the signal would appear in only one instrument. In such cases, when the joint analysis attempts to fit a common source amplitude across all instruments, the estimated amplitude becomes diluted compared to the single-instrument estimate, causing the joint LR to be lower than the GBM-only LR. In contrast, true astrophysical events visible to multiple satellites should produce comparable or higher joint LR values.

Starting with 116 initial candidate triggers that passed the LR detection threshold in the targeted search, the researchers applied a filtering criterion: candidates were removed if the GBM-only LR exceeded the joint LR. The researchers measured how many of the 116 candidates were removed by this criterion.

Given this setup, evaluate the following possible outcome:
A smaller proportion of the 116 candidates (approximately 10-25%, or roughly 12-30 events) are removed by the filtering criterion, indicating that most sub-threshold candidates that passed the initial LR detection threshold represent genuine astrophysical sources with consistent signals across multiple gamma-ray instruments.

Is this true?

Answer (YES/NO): YES